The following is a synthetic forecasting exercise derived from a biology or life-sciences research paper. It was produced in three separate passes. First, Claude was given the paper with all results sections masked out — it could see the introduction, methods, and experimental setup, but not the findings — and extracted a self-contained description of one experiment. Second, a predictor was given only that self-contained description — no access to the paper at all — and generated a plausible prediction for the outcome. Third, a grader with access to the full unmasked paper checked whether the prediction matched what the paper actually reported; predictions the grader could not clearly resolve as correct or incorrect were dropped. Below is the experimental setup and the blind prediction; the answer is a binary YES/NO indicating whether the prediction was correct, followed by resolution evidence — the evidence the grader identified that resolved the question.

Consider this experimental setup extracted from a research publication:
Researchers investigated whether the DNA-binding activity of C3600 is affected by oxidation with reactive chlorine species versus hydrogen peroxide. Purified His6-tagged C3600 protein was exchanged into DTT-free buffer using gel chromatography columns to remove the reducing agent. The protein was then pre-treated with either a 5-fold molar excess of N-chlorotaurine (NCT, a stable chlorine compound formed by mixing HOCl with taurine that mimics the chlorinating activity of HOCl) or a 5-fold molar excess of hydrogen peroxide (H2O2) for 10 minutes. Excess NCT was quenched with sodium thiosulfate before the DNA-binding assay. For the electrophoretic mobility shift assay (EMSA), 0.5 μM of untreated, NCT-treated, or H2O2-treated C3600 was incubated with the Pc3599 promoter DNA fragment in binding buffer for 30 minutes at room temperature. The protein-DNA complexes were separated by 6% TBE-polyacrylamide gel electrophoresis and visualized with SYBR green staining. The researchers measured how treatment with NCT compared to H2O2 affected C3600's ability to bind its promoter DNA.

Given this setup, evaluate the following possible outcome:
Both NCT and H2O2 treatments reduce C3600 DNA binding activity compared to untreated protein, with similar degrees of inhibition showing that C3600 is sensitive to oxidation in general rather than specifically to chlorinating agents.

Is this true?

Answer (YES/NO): NO